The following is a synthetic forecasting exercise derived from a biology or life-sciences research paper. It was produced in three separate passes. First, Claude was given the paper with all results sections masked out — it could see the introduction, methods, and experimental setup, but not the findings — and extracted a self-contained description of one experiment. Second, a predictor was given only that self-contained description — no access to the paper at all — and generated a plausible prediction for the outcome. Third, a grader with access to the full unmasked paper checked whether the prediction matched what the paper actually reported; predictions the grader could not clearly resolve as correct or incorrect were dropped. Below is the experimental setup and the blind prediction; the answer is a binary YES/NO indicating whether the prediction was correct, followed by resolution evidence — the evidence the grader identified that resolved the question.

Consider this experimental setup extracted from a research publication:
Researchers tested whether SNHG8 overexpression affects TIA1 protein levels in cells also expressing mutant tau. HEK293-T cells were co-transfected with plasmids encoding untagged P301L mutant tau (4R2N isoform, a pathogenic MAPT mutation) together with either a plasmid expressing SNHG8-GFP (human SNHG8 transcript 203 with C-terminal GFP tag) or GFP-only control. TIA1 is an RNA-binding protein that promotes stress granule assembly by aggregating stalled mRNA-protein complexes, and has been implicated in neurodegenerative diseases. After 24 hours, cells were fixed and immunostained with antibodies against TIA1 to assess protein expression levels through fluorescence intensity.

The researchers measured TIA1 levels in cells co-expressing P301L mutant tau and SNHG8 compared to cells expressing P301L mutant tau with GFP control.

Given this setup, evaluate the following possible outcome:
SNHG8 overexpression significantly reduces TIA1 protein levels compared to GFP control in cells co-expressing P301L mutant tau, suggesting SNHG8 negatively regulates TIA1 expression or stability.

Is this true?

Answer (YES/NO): YES